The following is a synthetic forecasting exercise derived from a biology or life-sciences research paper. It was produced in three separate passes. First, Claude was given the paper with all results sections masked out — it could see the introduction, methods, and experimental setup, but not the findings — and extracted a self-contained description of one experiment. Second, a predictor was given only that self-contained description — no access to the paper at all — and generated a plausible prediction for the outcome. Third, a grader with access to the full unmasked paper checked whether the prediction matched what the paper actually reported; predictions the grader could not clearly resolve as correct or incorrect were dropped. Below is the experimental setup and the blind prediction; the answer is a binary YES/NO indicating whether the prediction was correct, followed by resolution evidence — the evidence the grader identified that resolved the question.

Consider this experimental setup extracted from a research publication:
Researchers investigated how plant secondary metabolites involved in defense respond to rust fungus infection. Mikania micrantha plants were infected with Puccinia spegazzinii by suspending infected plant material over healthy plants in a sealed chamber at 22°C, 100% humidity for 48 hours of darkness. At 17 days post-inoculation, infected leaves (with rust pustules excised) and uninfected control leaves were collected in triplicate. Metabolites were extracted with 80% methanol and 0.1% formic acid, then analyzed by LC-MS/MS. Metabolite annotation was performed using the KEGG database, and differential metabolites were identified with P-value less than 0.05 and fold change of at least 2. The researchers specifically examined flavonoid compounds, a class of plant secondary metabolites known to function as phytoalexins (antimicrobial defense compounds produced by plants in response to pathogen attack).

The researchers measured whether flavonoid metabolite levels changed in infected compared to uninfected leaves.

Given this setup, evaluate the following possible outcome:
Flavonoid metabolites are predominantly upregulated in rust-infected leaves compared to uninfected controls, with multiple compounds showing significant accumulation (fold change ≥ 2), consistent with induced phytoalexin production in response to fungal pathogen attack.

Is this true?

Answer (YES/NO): NO